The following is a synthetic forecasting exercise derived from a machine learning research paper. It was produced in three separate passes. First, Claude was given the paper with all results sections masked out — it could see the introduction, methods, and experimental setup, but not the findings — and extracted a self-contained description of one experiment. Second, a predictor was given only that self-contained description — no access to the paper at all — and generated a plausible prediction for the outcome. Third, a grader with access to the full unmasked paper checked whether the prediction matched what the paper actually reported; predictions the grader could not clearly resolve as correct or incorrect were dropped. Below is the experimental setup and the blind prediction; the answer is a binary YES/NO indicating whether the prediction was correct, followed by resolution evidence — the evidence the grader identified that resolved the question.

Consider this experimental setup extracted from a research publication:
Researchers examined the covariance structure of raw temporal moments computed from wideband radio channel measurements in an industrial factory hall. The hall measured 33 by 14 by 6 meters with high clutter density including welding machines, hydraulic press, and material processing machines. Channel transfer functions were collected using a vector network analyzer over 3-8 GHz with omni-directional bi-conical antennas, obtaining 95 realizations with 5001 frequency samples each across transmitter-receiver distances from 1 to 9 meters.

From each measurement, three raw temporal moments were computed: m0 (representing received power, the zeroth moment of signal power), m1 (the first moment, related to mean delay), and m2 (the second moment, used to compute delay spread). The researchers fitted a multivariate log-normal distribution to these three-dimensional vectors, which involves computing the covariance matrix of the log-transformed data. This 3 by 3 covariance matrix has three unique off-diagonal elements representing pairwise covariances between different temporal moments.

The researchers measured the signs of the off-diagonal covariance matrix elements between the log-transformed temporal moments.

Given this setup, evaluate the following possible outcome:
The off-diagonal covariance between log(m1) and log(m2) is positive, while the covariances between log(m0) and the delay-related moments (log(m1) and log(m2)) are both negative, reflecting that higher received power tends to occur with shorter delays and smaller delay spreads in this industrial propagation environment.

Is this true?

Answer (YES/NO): NO